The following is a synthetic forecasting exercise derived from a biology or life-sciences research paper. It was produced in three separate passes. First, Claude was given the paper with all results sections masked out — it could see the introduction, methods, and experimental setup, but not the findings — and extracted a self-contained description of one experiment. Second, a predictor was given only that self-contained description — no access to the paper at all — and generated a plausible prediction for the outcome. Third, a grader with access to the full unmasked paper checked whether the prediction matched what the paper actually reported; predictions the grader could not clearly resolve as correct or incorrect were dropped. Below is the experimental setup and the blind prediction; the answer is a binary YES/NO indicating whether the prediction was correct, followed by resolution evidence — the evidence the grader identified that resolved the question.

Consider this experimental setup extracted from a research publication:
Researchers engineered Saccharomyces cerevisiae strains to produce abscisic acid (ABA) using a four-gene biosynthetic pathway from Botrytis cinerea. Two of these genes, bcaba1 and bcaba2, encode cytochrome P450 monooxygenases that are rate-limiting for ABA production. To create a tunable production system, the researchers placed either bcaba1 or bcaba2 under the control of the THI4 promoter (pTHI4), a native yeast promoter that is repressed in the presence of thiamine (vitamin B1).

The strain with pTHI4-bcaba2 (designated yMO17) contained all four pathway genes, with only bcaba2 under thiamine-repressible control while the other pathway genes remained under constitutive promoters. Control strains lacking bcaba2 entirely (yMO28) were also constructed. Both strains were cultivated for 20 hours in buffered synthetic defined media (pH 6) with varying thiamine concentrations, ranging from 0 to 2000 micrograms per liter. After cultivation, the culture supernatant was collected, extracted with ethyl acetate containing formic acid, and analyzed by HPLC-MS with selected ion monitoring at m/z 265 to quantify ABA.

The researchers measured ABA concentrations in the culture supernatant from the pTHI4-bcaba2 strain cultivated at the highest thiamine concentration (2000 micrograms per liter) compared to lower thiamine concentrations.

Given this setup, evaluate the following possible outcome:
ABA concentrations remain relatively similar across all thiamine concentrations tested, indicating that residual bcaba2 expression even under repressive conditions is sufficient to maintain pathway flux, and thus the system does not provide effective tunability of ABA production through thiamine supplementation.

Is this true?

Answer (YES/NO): NO